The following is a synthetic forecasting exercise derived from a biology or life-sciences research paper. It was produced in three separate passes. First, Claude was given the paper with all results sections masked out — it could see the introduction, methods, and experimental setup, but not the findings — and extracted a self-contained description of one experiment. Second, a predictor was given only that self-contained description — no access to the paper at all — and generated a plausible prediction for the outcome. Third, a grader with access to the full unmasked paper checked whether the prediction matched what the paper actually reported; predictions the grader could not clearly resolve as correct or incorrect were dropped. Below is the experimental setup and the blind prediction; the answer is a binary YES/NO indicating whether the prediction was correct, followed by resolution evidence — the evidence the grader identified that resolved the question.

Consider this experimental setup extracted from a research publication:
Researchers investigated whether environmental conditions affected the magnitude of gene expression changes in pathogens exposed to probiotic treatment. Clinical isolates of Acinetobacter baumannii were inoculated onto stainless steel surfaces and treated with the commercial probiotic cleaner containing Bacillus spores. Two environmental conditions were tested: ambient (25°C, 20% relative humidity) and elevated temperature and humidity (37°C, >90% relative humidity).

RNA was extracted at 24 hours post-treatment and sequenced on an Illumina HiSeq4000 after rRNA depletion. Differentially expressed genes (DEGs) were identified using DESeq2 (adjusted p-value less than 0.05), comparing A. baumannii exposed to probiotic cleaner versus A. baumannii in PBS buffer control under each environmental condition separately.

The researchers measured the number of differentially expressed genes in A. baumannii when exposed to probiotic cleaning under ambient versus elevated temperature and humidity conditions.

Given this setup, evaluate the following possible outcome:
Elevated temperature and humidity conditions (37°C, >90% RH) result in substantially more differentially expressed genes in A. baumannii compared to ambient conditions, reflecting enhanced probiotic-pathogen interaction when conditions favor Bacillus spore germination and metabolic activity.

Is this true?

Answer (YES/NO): NO